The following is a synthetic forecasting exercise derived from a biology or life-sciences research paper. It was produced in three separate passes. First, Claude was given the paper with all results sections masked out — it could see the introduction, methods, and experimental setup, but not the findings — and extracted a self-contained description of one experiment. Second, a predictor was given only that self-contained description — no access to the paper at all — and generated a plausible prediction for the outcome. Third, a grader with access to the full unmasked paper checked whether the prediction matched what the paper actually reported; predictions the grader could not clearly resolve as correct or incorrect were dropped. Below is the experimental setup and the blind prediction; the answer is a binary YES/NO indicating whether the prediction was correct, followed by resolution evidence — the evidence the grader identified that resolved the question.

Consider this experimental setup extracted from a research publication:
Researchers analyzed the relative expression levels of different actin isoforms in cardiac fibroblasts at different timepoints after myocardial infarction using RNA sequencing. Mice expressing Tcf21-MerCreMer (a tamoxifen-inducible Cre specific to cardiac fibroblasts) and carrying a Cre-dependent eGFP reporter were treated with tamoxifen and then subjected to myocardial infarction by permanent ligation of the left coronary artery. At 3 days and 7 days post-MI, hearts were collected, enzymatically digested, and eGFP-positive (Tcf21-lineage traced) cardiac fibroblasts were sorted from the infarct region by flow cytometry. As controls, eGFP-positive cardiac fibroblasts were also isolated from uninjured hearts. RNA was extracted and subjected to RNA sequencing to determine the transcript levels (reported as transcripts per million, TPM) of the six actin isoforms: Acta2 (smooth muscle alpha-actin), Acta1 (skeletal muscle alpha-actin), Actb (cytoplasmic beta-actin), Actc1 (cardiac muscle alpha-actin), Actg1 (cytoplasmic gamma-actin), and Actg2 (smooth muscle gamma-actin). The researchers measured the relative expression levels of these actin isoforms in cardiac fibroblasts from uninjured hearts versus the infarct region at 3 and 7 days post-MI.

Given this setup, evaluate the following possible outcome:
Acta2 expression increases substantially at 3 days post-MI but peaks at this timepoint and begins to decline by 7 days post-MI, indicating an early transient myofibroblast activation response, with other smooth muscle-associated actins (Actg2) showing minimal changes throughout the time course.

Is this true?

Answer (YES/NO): NO